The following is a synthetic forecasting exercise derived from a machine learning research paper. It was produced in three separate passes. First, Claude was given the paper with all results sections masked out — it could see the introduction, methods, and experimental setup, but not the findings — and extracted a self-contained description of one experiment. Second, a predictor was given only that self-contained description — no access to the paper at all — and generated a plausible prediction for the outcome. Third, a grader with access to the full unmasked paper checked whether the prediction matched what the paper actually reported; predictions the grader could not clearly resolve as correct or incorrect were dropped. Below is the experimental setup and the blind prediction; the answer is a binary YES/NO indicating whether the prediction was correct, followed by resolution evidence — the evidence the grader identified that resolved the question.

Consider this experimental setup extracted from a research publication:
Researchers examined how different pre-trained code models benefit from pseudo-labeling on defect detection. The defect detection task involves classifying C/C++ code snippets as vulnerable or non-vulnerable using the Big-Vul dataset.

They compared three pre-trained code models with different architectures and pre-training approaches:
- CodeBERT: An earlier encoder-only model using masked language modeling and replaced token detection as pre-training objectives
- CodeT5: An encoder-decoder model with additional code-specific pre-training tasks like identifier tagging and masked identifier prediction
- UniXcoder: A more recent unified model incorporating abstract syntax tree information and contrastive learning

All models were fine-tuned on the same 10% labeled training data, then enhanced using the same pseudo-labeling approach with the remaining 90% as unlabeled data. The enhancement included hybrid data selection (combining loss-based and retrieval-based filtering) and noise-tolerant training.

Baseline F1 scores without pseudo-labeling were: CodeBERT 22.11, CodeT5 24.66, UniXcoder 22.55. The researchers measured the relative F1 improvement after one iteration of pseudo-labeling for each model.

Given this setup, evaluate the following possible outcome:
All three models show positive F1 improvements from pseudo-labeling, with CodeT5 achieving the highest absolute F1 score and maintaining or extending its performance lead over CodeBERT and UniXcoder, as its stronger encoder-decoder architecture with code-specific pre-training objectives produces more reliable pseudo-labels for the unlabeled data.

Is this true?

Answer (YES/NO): YES